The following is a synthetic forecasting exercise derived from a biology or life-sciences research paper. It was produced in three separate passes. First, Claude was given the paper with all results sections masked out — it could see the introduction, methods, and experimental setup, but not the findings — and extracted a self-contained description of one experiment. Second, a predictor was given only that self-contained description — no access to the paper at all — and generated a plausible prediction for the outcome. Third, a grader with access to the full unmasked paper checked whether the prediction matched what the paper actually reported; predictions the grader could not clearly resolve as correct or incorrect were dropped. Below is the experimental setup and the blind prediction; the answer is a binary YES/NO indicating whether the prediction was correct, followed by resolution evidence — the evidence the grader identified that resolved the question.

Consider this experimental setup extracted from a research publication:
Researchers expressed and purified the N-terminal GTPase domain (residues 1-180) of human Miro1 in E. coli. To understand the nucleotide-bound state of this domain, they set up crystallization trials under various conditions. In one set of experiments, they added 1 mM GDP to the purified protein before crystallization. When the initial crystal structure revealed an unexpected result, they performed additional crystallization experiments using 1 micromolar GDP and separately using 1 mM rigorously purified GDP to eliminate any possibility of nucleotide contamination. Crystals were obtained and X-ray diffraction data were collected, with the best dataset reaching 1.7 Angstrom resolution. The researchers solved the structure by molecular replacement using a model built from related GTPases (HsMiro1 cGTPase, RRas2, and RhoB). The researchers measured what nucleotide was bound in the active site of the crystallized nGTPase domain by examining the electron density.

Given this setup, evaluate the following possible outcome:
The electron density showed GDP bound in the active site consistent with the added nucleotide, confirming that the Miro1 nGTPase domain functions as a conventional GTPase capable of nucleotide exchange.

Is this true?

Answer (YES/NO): NO